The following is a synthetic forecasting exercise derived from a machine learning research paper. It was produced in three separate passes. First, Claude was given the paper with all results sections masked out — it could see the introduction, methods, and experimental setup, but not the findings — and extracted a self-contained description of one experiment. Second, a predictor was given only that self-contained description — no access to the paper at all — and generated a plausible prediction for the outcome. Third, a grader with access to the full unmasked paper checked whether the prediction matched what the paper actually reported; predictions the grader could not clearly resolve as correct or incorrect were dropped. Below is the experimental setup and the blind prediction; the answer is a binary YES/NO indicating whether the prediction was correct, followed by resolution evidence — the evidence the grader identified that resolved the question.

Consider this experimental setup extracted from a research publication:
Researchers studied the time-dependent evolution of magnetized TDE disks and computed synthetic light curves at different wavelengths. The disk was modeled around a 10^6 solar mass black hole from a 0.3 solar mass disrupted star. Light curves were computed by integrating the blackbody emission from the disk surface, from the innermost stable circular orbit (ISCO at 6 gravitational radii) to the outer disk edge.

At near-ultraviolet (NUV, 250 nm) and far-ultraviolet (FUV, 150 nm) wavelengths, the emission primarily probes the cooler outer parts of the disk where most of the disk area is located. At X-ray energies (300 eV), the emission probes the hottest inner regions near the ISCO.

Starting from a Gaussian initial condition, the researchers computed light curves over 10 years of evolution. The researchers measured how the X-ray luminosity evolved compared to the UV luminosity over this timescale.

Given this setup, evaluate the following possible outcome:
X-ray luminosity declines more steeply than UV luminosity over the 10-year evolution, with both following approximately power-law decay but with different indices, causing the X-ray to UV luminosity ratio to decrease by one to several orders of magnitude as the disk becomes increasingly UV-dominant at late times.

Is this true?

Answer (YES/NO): YES